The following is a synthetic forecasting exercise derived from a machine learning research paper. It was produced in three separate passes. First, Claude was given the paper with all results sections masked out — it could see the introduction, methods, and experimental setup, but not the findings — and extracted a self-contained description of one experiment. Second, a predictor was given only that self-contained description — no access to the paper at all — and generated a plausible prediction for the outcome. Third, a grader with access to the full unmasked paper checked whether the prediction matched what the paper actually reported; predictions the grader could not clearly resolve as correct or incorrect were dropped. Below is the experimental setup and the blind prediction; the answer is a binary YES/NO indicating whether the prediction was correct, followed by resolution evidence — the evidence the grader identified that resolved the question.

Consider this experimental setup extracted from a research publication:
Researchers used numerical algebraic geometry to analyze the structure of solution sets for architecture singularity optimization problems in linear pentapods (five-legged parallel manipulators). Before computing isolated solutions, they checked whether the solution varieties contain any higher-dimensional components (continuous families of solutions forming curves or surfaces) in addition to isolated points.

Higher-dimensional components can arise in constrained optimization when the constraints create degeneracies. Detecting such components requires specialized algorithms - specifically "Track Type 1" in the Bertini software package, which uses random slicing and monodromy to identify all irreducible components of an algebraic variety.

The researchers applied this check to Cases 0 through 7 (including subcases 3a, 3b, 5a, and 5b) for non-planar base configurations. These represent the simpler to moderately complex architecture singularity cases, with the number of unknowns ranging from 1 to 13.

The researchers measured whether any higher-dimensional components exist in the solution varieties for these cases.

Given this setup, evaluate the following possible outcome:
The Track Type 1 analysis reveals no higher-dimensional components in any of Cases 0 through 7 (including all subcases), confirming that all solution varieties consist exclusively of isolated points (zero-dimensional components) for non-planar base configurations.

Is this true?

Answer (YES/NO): NO